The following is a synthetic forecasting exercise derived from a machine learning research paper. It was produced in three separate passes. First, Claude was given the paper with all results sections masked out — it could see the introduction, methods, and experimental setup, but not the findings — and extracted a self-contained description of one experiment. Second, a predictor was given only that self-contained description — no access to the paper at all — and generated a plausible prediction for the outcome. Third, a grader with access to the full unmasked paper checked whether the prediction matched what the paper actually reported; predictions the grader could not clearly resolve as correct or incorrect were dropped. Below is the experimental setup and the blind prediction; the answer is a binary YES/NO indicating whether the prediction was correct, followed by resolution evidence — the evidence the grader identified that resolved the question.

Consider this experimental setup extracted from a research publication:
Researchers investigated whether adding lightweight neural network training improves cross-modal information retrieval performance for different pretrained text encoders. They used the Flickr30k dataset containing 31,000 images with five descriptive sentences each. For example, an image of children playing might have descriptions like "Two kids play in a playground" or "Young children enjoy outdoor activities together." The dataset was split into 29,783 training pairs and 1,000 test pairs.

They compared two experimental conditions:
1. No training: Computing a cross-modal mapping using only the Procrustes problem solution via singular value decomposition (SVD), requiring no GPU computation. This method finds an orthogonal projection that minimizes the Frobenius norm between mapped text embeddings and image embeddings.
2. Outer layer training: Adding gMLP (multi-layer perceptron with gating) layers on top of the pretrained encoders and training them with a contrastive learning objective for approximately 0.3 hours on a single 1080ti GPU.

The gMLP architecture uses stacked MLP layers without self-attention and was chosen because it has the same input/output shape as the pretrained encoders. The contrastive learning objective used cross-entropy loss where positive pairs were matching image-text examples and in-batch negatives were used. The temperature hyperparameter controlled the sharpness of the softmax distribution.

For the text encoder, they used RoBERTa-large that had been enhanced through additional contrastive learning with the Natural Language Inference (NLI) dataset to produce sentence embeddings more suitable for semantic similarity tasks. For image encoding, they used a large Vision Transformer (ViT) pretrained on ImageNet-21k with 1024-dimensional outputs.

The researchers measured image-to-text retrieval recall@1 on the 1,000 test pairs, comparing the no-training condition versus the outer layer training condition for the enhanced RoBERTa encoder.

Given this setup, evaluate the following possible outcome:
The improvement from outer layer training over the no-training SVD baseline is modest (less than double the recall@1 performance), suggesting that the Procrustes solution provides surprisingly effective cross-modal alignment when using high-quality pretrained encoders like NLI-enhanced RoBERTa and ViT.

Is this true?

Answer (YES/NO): NO